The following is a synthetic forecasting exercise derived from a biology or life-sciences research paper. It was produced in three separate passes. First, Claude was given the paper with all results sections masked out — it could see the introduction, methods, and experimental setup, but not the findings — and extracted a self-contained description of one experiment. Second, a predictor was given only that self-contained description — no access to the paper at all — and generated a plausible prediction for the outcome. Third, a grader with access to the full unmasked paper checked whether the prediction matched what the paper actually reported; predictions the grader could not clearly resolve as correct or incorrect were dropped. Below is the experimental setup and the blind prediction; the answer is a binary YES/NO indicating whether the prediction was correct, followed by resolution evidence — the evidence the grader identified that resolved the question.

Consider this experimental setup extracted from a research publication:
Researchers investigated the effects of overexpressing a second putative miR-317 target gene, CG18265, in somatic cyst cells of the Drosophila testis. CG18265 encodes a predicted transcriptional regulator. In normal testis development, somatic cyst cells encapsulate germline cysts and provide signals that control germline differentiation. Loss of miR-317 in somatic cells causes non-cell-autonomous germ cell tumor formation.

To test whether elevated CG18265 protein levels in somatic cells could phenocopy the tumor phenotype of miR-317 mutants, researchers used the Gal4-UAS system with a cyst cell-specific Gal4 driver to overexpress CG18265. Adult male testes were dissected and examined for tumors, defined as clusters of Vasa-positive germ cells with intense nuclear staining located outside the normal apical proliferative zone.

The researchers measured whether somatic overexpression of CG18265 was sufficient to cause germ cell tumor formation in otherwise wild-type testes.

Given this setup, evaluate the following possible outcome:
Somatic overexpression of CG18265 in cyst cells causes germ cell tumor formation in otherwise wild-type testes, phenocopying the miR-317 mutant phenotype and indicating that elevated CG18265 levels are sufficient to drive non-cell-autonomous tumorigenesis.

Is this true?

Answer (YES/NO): YES